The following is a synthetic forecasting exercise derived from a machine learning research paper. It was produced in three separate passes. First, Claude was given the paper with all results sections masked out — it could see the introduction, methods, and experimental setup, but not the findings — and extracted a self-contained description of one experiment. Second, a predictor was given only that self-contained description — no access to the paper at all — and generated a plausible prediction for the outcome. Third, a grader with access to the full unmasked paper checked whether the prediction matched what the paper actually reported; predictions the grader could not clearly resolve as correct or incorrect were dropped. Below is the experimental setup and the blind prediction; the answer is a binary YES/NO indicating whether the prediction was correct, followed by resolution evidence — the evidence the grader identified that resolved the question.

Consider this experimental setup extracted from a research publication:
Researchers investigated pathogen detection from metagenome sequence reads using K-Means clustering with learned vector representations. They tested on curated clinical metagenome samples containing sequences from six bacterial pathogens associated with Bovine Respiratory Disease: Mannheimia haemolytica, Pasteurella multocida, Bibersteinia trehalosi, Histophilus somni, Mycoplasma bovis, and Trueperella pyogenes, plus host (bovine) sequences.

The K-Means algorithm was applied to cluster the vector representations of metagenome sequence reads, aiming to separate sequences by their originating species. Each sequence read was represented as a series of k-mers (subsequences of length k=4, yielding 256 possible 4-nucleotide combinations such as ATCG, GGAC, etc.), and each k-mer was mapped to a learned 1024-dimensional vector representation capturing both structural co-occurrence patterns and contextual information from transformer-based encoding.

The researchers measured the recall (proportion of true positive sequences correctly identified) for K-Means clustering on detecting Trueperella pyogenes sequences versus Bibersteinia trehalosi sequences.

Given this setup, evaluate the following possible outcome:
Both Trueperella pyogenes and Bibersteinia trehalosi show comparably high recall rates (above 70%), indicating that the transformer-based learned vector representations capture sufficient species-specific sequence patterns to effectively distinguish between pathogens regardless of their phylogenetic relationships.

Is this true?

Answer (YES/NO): NO